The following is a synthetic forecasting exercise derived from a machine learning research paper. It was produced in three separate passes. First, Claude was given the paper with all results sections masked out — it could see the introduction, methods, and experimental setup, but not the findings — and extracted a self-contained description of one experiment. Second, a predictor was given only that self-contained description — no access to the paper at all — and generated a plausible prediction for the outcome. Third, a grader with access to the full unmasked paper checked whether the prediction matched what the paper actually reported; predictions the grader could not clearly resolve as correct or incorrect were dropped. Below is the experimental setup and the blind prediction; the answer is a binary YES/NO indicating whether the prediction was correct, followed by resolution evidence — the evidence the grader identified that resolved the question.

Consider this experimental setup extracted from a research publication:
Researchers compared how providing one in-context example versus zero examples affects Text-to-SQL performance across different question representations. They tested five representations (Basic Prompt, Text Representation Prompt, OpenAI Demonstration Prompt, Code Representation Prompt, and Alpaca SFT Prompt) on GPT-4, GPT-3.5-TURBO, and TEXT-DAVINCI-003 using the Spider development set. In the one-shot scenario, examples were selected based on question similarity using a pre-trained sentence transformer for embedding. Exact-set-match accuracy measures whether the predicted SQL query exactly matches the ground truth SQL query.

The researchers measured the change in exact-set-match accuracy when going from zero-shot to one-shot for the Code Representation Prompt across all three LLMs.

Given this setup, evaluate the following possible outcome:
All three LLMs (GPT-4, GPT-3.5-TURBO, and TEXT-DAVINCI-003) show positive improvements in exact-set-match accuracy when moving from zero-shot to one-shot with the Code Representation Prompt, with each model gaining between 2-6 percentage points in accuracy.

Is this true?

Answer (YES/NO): NO